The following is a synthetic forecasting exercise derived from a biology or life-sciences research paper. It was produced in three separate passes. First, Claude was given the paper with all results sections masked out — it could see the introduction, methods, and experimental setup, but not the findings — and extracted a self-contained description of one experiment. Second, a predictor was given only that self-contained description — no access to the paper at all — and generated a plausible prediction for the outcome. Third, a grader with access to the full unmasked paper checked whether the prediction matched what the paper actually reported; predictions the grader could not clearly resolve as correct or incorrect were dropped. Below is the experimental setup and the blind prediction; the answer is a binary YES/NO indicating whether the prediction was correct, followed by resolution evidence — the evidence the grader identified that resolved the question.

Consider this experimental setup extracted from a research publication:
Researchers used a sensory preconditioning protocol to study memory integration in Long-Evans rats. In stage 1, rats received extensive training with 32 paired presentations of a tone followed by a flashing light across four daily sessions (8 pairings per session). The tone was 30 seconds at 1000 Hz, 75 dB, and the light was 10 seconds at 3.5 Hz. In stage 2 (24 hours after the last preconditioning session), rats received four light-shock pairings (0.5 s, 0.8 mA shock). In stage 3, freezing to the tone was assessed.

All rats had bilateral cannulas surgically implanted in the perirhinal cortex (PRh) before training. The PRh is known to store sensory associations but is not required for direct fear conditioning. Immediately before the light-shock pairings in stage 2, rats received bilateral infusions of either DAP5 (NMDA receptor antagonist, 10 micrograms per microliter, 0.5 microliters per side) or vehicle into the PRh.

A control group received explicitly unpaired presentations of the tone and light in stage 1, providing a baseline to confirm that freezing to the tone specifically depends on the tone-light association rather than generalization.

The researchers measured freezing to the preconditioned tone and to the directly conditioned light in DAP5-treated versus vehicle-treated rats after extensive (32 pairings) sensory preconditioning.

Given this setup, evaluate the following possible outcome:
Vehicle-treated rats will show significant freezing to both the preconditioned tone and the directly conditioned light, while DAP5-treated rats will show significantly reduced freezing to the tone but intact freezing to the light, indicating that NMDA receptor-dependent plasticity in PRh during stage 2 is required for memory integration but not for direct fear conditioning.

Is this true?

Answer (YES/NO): NO